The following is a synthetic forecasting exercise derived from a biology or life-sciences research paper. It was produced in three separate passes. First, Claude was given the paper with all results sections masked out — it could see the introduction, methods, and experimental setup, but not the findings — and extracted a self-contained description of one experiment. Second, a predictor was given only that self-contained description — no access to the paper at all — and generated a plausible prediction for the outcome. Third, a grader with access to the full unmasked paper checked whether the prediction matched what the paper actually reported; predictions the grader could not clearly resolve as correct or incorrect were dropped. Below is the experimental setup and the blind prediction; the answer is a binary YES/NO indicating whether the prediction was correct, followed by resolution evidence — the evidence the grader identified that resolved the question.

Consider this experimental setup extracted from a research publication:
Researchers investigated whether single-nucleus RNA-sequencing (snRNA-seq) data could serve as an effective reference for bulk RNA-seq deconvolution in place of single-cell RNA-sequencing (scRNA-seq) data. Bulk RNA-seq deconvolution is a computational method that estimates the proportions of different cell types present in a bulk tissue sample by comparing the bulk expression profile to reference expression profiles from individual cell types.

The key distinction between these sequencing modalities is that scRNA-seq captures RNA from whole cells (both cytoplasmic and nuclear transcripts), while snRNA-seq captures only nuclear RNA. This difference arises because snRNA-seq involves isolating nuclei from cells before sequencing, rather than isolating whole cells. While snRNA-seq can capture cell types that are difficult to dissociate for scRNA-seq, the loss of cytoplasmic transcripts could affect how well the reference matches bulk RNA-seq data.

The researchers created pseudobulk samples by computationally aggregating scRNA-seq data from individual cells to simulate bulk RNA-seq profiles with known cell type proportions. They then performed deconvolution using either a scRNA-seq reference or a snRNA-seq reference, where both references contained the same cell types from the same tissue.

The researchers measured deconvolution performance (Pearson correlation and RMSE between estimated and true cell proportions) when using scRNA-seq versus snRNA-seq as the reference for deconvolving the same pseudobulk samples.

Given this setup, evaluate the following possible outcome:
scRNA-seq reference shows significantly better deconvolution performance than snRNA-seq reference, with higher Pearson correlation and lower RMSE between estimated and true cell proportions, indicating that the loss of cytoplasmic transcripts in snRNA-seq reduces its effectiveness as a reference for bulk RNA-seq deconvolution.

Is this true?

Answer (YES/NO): YES